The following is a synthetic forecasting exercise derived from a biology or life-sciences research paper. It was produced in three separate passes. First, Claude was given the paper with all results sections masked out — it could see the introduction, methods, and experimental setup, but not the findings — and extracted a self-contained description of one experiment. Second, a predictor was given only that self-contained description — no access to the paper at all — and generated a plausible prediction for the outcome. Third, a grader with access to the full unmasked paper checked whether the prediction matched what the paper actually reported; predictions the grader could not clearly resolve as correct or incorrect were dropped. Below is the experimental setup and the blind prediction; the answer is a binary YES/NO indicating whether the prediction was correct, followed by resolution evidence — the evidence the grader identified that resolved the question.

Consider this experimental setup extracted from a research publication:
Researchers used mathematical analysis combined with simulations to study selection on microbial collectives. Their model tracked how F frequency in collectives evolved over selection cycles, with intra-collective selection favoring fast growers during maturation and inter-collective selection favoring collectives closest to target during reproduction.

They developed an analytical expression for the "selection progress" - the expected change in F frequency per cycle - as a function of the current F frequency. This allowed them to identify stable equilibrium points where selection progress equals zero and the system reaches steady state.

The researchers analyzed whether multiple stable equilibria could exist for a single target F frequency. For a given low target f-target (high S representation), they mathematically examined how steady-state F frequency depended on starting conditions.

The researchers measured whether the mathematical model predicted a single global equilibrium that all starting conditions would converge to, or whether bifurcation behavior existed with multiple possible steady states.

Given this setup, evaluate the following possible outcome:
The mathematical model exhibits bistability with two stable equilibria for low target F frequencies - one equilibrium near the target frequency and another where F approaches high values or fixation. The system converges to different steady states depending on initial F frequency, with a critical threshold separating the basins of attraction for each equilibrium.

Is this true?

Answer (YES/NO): YES